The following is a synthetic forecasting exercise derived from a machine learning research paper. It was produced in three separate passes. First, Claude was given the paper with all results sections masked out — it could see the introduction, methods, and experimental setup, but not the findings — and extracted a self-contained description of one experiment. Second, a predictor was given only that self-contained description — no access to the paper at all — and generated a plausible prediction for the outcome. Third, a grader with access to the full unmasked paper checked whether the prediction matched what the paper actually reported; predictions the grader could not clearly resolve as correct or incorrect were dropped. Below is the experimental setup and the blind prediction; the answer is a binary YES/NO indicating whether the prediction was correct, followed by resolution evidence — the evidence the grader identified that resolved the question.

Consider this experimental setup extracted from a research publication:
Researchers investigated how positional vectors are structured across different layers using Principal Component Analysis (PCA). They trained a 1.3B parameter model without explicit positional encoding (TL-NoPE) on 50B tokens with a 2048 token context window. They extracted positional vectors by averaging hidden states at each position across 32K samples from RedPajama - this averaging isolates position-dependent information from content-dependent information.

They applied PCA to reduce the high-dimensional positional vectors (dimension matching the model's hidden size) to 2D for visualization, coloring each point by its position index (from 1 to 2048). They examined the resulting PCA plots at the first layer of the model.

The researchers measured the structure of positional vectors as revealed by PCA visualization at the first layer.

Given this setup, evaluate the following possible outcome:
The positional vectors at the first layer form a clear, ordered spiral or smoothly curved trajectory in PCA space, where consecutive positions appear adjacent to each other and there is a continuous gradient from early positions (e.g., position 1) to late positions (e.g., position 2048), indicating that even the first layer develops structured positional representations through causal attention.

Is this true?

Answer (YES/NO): NO